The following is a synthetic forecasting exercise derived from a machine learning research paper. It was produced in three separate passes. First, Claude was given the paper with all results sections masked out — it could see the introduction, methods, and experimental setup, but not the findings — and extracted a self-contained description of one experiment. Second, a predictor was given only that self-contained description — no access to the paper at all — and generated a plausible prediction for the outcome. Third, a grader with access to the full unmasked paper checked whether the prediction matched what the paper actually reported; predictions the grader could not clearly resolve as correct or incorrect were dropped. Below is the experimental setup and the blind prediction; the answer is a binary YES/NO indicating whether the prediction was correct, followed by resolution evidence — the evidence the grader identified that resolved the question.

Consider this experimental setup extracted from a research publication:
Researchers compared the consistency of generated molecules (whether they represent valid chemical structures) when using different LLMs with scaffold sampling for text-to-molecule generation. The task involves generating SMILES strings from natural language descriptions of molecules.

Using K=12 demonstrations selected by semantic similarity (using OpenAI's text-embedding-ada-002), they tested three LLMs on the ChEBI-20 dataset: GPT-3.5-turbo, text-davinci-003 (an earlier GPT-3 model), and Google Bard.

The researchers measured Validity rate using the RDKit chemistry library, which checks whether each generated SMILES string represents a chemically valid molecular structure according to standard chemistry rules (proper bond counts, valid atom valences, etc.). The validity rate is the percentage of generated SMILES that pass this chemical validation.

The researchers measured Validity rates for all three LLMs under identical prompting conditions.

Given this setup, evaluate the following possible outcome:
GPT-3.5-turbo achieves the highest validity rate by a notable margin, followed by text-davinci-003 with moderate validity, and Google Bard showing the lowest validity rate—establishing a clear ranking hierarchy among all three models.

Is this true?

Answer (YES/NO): NO